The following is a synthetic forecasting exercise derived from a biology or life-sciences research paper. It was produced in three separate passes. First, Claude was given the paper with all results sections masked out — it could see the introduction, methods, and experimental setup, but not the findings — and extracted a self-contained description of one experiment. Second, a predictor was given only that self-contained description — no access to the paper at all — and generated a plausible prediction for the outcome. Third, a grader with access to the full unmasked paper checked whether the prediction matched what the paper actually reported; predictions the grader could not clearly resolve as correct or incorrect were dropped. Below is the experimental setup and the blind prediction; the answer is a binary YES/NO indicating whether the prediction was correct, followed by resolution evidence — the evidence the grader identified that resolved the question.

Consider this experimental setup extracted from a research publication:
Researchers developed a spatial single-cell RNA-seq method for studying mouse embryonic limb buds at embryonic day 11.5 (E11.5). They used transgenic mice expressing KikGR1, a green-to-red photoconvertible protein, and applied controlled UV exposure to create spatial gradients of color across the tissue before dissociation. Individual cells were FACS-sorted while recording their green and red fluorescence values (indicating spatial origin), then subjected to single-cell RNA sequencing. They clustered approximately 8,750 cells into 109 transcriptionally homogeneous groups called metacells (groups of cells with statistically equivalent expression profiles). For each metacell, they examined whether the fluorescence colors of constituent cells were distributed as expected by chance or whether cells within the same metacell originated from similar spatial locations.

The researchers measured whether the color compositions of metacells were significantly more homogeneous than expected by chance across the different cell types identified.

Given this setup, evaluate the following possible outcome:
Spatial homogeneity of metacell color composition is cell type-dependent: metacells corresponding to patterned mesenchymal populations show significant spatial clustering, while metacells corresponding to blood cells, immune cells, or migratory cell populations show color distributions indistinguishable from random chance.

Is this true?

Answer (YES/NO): NO